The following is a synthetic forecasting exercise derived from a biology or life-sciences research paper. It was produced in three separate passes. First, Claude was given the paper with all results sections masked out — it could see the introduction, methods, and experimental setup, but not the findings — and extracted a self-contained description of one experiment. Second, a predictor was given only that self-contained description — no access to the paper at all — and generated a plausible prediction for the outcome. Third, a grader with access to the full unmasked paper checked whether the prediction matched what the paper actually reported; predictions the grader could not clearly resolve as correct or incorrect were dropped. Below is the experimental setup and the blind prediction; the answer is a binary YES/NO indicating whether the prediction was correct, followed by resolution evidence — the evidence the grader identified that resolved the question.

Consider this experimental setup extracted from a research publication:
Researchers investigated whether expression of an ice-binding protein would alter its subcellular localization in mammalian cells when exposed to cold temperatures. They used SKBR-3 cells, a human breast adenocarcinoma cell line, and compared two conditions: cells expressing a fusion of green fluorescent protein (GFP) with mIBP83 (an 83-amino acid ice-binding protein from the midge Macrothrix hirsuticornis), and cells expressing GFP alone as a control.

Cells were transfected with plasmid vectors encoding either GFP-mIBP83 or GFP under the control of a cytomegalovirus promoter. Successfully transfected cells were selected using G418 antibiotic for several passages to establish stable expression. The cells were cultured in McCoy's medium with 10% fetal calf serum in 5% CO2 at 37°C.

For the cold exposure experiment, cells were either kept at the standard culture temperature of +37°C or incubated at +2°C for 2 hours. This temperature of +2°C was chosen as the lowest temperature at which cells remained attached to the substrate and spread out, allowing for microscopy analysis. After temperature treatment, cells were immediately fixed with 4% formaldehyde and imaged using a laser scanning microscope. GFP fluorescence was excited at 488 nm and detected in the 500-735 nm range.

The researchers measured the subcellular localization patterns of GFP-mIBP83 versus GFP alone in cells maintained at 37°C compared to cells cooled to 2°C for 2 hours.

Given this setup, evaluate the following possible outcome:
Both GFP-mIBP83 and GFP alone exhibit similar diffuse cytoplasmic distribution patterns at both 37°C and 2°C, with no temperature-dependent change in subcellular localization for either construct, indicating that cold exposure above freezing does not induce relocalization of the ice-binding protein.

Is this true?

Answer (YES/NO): NO